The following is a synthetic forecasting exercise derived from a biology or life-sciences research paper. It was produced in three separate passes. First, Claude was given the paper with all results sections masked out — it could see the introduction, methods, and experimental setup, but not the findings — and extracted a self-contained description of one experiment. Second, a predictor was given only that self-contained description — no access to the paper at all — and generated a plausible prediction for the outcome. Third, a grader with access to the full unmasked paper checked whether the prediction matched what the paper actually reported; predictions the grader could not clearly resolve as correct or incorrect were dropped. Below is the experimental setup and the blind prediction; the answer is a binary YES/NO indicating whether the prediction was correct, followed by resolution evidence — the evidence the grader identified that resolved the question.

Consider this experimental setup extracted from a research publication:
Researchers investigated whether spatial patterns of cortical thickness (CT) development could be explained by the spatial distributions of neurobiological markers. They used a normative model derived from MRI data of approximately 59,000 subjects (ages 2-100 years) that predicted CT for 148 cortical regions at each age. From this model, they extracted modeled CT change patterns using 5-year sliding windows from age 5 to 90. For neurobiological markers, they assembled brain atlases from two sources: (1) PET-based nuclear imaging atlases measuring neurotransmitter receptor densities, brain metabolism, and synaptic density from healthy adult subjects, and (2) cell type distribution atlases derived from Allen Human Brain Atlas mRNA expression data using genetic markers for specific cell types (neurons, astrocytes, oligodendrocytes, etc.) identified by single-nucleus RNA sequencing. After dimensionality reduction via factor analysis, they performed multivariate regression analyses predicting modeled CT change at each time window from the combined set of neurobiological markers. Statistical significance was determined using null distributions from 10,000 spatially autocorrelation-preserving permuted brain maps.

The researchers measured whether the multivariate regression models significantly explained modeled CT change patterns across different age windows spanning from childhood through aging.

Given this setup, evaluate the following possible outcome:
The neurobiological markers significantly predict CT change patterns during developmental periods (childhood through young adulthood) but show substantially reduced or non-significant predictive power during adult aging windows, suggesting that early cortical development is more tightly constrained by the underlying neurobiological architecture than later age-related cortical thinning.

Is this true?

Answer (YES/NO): NO